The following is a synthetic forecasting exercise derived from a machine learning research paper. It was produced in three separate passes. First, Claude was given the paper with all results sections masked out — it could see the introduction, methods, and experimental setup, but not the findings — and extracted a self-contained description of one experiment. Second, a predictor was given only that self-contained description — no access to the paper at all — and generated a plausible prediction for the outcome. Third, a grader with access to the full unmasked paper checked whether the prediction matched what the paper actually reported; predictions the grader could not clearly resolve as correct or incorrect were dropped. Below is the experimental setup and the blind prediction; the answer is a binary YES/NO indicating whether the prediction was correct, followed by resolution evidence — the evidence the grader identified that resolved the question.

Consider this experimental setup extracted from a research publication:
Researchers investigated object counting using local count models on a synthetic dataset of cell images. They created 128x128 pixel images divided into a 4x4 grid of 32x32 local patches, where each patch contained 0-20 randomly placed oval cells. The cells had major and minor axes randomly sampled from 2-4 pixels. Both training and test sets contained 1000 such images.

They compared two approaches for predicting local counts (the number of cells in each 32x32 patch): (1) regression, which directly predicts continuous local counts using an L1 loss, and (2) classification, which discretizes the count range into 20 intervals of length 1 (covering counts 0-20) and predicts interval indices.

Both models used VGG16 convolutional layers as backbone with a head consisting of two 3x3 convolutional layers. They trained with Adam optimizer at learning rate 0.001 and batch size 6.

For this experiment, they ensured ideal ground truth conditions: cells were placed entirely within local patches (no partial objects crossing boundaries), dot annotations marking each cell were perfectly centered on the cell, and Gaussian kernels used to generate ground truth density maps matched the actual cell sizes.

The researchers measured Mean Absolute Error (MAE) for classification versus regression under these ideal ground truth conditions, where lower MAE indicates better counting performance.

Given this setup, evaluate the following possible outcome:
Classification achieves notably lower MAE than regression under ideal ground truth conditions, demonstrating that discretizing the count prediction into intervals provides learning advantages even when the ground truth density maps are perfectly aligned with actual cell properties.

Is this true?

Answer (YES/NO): NO